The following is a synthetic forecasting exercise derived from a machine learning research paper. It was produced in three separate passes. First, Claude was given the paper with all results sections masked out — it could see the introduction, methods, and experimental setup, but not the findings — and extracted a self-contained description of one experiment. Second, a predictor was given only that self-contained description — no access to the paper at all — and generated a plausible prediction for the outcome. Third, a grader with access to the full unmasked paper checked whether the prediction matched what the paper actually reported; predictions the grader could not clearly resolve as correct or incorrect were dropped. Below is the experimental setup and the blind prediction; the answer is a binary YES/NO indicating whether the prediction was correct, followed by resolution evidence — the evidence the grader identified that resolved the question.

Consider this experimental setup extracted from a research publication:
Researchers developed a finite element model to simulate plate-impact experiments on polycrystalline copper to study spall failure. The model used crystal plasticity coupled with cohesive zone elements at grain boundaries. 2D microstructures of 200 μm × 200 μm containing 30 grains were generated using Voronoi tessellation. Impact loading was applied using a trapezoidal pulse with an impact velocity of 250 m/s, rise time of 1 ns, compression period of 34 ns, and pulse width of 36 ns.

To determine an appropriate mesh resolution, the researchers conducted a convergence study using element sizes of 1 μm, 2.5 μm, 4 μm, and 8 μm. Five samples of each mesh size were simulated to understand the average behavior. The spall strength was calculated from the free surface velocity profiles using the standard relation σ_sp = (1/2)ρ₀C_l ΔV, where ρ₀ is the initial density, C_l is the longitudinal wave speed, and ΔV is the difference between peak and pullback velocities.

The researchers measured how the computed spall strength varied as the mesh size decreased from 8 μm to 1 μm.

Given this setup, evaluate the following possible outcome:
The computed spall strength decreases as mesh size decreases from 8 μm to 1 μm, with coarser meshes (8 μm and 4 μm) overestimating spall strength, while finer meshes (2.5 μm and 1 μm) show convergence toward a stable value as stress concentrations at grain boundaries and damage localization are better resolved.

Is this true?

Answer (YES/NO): YES